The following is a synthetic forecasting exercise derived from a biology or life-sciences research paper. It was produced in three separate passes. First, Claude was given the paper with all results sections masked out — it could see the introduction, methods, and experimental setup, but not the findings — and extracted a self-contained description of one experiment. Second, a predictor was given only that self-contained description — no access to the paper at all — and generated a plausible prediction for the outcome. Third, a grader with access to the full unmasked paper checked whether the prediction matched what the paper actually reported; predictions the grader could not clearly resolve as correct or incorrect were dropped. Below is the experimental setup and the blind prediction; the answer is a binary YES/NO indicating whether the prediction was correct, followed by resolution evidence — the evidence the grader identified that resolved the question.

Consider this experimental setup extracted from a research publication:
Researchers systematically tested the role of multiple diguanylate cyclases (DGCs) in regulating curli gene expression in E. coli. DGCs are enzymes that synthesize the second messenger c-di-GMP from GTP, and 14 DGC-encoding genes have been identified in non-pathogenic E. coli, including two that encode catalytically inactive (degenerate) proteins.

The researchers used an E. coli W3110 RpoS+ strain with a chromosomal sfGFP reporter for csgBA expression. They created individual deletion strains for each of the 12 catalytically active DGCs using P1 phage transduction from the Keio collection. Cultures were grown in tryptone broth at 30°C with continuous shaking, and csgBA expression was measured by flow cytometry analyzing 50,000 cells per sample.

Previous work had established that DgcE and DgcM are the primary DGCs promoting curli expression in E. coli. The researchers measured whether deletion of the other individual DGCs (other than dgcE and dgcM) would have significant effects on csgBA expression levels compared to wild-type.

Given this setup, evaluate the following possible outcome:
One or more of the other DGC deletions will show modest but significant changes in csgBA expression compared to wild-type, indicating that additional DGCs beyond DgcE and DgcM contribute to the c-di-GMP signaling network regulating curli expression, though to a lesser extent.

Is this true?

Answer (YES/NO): YES